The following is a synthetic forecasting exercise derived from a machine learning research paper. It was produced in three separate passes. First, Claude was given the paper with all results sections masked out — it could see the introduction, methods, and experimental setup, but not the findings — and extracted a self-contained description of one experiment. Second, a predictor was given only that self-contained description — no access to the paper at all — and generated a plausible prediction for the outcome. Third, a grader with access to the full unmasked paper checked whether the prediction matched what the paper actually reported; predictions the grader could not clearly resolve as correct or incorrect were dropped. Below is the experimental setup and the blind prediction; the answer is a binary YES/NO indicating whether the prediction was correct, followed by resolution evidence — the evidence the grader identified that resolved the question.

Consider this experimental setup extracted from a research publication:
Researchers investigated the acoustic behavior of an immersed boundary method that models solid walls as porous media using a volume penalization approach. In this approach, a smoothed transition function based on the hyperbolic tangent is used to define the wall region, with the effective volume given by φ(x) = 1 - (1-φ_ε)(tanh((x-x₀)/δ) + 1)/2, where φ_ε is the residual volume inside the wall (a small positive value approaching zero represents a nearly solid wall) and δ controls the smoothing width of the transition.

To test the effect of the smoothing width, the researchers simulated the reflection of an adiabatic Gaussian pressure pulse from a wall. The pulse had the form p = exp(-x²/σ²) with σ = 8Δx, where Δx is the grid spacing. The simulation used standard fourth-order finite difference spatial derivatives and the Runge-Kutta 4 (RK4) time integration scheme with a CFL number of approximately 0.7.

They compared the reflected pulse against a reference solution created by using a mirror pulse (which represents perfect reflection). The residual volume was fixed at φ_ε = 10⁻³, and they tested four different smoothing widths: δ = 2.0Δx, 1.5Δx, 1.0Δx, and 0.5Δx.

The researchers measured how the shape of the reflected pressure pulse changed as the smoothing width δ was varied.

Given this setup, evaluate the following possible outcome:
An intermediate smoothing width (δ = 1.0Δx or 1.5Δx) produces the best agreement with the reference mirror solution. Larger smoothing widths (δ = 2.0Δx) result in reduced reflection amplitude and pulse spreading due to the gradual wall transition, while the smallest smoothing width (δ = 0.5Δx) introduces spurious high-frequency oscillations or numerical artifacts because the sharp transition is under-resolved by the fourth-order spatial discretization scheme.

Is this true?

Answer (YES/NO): NO